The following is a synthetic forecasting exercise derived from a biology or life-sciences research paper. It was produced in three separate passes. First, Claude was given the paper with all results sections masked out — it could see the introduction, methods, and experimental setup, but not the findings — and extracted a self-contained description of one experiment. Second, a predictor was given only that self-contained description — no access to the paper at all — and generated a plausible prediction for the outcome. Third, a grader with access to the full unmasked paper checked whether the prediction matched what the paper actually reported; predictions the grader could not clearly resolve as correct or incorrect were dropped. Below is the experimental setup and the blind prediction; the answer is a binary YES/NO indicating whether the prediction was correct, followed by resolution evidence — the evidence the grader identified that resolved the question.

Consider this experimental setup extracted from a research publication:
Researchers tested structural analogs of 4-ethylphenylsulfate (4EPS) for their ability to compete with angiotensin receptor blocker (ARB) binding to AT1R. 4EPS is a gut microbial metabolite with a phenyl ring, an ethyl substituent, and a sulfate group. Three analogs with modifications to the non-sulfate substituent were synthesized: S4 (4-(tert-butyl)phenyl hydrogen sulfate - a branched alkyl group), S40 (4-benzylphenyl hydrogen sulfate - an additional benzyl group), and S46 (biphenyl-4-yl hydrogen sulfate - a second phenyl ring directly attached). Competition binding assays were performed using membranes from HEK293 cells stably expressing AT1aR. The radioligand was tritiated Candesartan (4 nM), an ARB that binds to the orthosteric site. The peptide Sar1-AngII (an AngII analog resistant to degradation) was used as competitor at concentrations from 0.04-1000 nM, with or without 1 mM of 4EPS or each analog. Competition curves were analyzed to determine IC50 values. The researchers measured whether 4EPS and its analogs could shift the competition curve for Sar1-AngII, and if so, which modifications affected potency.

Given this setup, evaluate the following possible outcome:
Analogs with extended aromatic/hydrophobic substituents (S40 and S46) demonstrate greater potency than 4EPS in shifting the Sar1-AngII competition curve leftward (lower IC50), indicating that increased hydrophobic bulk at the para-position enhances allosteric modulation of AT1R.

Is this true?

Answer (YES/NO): NO